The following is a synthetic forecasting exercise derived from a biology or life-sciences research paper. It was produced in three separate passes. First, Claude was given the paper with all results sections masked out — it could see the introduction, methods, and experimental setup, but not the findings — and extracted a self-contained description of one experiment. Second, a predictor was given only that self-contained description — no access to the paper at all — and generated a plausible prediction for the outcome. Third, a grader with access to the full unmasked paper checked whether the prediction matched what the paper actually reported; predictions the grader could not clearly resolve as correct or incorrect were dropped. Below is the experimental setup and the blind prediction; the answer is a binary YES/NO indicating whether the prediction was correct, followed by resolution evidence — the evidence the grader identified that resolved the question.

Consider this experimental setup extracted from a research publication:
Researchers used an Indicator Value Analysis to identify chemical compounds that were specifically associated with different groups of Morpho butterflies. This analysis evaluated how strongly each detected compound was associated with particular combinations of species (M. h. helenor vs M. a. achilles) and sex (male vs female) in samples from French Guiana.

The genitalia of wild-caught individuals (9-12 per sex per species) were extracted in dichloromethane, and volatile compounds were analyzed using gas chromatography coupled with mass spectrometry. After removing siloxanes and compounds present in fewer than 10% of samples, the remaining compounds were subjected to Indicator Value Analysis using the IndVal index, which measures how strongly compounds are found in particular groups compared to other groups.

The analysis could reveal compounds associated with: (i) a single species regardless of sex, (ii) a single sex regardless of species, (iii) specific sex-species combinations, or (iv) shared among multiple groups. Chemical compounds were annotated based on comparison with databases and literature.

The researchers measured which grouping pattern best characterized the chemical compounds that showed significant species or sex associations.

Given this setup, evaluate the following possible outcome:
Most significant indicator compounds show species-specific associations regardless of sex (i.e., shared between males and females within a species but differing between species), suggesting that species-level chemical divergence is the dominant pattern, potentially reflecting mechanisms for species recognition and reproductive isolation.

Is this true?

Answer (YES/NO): NO